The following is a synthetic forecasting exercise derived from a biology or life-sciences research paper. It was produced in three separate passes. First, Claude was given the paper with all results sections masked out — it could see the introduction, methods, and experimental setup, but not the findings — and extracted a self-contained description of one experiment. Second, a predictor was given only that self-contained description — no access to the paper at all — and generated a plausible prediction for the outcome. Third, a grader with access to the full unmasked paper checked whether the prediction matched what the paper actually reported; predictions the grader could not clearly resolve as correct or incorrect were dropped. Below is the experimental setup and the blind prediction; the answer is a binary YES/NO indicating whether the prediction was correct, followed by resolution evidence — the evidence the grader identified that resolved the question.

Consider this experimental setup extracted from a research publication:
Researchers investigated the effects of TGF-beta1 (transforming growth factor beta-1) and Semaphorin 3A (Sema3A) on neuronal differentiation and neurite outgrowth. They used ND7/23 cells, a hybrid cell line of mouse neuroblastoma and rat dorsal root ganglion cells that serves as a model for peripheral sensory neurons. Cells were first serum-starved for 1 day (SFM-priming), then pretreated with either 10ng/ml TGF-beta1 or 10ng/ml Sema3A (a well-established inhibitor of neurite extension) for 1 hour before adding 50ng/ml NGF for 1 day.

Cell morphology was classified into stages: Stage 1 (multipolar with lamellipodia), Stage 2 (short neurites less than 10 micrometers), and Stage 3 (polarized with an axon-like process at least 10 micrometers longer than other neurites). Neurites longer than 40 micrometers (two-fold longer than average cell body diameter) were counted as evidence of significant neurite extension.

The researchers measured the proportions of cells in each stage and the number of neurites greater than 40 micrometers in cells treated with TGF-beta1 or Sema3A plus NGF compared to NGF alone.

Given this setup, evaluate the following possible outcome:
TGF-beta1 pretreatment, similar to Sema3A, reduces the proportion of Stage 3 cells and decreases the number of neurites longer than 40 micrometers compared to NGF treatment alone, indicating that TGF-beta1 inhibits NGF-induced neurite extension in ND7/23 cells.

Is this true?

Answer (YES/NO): YES